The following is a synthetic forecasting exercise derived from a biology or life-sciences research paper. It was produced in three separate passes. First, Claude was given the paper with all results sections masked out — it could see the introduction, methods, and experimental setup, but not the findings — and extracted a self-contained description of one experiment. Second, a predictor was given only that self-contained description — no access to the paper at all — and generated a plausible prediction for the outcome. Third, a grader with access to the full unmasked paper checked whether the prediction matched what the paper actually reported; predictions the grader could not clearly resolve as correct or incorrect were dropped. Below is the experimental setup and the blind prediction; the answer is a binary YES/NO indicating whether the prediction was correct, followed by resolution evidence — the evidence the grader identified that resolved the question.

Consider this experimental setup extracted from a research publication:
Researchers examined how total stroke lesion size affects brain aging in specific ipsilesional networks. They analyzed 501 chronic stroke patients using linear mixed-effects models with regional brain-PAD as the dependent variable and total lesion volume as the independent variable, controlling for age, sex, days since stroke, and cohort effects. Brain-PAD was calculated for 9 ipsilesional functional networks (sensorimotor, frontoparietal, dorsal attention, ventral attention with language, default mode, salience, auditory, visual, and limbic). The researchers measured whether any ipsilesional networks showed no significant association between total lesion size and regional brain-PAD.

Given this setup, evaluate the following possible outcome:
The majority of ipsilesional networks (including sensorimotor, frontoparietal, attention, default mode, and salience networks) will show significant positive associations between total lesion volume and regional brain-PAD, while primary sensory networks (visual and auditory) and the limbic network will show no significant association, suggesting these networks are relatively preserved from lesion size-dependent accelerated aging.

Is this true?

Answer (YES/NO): NO